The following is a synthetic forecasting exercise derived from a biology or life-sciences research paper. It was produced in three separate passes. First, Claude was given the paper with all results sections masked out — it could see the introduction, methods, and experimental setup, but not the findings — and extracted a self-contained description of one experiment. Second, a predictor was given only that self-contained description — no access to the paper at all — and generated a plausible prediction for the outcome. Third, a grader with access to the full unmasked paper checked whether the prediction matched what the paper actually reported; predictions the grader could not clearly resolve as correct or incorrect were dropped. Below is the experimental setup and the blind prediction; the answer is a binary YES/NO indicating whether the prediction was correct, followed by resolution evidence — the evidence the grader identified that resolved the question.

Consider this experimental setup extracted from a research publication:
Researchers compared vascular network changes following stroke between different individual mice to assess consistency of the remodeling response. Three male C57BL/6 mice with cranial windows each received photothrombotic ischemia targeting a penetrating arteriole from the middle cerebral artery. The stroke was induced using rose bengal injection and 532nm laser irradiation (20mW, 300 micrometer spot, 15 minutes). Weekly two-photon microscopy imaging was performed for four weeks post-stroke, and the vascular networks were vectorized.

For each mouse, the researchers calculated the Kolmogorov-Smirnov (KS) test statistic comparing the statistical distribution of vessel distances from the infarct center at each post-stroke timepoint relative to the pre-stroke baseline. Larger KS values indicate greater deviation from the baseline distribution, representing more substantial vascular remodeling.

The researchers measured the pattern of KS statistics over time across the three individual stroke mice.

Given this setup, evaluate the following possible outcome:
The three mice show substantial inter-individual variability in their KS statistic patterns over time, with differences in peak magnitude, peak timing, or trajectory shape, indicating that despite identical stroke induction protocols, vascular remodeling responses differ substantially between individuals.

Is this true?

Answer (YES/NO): NO